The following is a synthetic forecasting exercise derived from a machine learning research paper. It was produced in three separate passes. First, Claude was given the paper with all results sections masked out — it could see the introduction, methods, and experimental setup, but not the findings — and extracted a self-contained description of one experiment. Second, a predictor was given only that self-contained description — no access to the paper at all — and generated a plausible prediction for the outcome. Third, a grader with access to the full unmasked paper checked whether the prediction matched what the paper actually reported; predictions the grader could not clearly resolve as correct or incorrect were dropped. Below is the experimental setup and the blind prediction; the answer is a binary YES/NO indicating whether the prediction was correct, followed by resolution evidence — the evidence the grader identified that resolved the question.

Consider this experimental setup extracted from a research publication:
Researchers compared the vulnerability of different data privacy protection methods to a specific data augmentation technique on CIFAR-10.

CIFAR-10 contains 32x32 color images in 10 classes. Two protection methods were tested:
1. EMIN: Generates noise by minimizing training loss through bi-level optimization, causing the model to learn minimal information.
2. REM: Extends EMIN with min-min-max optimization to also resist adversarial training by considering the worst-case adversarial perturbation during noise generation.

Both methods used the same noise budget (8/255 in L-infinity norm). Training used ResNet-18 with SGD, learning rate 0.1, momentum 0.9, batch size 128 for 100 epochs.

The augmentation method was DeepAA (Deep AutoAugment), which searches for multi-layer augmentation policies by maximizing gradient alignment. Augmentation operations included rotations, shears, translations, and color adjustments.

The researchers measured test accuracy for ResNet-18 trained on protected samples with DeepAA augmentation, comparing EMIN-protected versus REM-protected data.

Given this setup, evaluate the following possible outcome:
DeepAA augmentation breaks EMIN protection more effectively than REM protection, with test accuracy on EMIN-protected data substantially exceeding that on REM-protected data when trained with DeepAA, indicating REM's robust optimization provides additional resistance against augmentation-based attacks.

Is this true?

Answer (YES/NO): YES